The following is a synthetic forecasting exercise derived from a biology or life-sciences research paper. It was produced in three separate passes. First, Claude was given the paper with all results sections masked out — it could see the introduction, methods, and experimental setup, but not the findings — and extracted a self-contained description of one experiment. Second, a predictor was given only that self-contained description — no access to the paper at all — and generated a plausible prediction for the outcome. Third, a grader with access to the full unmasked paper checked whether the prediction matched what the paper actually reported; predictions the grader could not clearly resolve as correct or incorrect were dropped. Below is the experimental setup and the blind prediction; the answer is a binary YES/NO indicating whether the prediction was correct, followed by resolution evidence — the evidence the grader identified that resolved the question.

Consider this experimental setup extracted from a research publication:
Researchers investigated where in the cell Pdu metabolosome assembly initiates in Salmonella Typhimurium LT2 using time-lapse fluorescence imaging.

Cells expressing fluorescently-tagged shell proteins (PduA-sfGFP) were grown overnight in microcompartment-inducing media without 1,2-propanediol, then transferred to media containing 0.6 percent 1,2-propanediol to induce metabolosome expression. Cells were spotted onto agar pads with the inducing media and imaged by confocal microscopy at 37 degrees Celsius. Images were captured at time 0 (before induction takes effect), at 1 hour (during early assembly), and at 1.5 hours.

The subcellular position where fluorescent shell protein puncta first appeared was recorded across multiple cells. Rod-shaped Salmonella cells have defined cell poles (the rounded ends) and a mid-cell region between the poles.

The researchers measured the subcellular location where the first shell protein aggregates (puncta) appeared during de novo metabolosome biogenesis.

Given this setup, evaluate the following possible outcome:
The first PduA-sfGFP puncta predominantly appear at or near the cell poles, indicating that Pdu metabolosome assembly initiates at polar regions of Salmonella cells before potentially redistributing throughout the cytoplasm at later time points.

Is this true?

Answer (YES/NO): YES